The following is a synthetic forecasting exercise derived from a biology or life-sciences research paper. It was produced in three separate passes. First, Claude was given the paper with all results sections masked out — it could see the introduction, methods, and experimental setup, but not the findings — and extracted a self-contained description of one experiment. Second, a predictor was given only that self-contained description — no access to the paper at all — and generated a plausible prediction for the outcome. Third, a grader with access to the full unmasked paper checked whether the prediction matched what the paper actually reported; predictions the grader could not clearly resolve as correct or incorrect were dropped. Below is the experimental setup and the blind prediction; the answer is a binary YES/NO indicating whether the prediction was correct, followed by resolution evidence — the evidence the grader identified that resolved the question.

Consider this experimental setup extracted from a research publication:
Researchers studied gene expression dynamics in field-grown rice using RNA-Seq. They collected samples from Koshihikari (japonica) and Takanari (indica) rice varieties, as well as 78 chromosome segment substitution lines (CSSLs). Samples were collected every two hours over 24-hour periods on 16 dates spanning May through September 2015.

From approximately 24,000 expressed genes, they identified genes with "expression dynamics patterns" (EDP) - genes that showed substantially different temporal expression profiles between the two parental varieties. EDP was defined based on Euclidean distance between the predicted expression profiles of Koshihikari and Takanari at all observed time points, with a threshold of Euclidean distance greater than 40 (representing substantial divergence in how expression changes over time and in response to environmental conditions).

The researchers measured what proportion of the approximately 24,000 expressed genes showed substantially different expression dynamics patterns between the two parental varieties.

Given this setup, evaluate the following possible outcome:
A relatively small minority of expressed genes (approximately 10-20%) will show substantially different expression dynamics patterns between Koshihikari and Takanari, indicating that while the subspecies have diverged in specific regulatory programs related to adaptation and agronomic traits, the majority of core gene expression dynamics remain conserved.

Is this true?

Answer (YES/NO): YES